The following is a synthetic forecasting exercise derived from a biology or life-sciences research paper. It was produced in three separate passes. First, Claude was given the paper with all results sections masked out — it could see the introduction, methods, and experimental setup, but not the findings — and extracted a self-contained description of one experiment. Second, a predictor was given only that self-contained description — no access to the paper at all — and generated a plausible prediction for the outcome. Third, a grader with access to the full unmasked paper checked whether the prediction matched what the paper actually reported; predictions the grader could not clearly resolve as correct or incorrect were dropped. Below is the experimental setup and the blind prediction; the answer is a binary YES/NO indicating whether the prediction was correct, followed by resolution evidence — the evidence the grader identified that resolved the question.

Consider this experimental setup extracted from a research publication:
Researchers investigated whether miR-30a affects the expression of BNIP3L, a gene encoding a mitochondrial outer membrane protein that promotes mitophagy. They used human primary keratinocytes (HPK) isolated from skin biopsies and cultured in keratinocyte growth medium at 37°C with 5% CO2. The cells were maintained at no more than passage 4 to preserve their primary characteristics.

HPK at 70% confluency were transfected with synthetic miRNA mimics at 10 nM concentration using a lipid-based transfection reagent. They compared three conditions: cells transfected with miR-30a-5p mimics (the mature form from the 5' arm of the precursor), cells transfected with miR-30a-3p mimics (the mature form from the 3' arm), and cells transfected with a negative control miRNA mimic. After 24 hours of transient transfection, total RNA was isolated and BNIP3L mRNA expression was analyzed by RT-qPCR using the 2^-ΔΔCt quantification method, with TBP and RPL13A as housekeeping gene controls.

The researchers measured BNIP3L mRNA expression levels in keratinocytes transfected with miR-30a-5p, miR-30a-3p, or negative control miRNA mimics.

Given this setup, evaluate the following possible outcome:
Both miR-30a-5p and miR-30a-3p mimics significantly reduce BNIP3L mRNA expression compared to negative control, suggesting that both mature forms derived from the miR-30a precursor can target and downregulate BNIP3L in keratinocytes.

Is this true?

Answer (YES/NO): YES